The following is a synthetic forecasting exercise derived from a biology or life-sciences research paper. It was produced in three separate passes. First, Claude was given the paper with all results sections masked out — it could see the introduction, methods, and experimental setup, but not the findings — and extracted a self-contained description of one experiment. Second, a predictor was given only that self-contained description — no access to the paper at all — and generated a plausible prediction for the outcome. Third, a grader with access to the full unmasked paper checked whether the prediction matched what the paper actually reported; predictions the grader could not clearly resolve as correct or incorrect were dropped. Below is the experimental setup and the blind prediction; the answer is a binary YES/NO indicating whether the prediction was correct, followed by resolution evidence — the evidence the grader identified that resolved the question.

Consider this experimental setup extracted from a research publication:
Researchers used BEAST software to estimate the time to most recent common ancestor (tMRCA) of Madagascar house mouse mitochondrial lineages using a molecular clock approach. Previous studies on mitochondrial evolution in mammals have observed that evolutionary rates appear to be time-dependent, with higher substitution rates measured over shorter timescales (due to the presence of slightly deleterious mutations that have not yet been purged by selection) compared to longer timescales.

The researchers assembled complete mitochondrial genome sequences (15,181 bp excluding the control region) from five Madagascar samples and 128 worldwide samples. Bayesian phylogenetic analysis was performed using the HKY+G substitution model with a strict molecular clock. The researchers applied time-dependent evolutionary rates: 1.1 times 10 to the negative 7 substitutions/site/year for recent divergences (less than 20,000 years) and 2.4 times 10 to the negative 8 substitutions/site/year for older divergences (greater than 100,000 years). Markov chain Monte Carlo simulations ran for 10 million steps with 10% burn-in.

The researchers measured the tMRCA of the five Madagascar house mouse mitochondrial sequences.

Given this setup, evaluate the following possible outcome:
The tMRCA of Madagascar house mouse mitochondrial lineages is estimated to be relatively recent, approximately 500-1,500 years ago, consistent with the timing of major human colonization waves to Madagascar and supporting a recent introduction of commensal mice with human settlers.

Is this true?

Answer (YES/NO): NO